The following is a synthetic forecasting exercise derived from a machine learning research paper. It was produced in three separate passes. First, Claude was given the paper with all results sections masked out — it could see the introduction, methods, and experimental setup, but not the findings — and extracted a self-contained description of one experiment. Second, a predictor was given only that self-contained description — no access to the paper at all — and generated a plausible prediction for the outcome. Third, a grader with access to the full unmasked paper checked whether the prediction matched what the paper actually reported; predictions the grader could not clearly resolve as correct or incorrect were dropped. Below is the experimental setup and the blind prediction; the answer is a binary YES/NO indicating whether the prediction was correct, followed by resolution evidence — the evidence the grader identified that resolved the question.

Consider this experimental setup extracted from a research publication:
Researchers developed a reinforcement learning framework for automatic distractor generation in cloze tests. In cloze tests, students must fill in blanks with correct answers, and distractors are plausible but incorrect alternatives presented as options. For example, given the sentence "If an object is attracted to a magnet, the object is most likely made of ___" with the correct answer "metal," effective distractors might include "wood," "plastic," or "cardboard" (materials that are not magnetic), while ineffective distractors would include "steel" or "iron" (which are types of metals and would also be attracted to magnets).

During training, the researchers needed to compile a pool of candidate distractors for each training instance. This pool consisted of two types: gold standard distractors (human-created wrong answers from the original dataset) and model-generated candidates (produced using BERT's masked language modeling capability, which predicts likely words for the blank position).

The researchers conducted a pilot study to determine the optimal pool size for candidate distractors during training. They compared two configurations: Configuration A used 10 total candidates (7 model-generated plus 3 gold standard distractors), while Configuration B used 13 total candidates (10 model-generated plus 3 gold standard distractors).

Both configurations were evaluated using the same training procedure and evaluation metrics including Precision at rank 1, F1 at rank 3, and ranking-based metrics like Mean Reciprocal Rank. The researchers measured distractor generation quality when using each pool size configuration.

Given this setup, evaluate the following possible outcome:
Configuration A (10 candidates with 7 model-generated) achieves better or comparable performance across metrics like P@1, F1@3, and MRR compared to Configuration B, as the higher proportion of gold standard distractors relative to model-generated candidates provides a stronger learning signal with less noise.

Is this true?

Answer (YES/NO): YES